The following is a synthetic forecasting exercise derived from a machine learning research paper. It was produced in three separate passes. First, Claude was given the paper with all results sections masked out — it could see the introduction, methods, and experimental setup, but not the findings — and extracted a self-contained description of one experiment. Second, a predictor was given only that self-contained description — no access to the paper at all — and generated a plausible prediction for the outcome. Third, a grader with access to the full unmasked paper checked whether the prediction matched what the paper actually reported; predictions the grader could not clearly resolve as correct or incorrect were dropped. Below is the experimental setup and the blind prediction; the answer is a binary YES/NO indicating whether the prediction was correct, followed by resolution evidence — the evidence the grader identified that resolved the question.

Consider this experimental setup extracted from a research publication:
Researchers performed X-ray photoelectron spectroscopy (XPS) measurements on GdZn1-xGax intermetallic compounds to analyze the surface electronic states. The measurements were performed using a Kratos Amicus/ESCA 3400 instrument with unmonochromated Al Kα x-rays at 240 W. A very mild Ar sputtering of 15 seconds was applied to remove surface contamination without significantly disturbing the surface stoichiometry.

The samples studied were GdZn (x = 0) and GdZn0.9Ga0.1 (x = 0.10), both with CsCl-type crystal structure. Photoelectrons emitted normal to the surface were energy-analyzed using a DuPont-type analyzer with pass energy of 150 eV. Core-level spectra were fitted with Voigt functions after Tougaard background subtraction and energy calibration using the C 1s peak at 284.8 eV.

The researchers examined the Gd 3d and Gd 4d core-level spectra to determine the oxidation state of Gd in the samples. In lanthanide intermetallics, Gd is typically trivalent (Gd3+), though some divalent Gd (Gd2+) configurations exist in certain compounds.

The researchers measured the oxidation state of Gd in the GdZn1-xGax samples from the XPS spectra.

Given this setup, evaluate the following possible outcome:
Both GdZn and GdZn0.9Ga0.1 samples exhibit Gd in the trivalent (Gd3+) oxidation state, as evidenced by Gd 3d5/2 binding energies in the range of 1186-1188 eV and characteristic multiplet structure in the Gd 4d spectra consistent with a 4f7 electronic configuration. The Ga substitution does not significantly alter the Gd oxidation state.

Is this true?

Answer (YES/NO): NO